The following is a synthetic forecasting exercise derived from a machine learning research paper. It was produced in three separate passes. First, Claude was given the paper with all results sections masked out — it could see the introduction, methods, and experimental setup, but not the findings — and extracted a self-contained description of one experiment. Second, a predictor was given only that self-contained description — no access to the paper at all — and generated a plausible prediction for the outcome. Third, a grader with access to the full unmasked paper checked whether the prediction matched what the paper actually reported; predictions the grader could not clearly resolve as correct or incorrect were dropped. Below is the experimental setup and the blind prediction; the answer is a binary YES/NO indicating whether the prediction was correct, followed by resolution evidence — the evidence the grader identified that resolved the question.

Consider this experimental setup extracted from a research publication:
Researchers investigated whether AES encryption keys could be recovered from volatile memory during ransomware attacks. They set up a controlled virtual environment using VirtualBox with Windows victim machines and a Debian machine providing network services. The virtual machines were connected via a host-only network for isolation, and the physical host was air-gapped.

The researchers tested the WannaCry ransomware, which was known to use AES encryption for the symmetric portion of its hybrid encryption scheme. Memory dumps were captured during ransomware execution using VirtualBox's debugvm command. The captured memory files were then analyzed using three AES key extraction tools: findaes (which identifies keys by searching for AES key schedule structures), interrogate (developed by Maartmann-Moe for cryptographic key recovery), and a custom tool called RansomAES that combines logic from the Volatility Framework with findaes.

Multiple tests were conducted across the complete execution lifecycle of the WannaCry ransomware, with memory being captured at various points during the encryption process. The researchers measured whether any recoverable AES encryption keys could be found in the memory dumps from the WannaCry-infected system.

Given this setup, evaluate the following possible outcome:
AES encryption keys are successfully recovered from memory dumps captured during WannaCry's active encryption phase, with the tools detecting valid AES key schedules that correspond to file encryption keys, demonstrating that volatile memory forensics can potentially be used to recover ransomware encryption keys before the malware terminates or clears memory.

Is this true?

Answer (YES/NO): NO